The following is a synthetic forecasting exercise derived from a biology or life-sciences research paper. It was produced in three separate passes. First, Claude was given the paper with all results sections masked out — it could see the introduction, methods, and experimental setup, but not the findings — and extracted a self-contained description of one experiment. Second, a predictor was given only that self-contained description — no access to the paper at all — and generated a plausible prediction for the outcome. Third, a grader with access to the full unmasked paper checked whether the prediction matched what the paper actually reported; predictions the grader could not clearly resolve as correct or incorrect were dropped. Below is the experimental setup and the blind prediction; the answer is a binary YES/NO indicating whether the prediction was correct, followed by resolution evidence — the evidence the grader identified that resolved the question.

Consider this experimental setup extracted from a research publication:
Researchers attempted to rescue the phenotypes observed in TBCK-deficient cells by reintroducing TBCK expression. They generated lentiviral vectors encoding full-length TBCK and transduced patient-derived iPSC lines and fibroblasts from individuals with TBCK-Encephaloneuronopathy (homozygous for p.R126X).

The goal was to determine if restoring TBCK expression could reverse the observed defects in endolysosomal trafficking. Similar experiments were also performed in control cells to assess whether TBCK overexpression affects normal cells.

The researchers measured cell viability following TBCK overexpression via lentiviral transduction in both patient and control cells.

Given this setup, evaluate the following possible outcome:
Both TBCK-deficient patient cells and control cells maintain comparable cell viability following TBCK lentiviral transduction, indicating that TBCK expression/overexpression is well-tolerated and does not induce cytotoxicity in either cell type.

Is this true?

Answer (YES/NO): NO